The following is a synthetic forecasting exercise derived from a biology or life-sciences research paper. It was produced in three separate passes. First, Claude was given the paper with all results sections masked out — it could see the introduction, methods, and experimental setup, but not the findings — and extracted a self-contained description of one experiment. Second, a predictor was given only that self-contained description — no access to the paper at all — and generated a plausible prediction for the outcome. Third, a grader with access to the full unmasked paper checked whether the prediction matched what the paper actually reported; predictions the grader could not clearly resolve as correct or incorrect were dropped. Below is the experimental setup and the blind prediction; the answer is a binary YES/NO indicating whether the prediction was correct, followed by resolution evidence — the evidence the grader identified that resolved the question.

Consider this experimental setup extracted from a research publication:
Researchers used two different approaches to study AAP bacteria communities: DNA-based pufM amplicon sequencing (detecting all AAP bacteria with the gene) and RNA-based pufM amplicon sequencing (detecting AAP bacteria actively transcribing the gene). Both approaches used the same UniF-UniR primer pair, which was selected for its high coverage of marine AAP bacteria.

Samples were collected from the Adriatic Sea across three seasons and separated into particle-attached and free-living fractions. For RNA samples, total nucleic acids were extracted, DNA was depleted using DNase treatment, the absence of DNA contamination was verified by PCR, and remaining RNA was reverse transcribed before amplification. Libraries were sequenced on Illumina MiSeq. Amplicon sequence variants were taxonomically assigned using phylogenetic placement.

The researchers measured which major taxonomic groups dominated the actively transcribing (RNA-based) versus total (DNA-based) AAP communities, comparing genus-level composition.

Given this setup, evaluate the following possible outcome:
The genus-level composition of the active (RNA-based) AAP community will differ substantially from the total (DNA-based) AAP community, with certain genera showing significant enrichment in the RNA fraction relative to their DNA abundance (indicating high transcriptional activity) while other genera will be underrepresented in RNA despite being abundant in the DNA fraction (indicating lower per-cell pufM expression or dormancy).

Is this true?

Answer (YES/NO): YES